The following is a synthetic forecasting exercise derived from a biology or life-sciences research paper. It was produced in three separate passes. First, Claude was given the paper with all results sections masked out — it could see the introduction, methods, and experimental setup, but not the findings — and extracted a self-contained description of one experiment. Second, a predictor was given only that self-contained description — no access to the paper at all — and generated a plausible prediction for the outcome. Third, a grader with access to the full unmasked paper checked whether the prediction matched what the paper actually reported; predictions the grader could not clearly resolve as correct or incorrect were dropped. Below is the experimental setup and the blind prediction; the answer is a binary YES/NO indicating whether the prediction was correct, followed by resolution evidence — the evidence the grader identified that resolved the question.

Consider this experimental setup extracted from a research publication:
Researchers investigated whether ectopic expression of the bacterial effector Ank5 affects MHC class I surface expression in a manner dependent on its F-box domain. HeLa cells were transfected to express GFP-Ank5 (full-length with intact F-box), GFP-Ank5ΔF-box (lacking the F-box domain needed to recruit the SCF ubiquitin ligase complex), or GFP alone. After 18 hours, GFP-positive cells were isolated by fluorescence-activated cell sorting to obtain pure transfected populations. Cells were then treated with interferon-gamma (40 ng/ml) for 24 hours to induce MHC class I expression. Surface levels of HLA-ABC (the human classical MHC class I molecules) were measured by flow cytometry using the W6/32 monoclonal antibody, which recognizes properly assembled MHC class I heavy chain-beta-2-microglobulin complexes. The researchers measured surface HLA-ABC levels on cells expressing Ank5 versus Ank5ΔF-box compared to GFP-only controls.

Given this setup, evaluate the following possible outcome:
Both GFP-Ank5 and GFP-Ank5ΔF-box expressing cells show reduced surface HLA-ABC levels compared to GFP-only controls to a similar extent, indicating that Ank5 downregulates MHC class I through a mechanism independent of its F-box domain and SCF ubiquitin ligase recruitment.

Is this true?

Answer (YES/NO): YES